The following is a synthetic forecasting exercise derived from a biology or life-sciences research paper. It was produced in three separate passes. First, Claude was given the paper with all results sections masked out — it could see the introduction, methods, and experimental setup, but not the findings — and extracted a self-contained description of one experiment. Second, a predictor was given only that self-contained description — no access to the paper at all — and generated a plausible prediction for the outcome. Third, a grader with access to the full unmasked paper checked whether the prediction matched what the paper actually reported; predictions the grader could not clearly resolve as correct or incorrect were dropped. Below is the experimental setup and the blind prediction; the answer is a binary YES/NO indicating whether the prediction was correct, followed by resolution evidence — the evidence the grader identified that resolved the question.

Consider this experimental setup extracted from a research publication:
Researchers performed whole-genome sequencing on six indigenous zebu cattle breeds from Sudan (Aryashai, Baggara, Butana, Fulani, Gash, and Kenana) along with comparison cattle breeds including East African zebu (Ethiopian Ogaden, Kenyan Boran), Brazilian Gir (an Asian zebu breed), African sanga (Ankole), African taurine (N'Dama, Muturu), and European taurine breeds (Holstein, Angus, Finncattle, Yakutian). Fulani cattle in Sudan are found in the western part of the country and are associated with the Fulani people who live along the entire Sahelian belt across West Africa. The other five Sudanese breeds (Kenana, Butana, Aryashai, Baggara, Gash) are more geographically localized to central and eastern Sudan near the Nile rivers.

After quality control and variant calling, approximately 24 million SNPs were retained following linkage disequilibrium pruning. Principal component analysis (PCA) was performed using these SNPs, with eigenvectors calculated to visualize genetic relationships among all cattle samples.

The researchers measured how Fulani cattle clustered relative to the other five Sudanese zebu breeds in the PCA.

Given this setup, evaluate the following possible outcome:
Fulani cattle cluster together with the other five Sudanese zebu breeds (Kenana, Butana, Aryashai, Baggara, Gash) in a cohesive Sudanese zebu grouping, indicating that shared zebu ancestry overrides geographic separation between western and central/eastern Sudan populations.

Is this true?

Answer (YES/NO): NO